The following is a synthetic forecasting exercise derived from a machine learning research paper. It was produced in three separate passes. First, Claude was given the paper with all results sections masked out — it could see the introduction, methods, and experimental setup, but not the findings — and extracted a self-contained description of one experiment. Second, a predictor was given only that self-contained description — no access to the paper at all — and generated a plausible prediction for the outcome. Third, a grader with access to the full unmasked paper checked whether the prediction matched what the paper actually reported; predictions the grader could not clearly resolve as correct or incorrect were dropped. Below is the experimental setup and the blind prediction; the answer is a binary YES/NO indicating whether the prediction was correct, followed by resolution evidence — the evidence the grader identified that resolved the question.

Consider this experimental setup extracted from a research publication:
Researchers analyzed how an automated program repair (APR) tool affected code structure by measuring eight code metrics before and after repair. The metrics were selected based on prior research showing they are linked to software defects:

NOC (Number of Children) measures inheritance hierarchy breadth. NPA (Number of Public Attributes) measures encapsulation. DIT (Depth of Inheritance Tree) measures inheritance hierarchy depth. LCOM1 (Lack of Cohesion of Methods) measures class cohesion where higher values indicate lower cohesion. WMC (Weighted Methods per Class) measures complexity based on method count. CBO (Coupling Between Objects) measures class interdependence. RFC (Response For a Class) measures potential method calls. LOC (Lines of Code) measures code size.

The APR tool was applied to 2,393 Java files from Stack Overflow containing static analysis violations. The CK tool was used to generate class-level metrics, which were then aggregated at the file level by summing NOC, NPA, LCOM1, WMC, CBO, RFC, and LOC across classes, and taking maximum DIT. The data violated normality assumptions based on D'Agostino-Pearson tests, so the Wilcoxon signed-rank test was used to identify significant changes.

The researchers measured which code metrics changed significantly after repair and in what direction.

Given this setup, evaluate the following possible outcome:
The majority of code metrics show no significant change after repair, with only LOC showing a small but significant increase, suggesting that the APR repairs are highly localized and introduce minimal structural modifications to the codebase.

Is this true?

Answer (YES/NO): NO